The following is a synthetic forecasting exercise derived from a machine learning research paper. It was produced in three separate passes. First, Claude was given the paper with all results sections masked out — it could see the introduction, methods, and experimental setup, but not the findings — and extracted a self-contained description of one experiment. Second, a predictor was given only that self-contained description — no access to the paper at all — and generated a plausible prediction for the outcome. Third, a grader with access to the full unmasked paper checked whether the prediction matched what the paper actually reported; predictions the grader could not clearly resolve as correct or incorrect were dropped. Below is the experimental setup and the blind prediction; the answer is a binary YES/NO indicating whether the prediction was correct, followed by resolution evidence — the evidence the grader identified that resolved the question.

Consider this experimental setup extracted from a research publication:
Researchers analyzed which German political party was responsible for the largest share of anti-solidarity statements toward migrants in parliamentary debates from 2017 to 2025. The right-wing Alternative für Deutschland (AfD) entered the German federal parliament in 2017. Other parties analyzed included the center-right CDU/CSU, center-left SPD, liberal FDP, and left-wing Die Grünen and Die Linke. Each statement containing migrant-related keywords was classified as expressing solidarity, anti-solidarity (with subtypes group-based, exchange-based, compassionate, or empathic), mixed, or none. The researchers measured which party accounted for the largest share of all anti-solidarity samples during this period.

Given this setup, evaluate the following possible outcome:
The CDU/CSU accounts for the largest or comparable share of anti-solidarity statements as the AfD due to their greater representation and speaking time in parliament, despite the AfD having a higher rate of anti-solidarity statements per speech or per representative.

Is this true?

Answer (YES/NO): NO